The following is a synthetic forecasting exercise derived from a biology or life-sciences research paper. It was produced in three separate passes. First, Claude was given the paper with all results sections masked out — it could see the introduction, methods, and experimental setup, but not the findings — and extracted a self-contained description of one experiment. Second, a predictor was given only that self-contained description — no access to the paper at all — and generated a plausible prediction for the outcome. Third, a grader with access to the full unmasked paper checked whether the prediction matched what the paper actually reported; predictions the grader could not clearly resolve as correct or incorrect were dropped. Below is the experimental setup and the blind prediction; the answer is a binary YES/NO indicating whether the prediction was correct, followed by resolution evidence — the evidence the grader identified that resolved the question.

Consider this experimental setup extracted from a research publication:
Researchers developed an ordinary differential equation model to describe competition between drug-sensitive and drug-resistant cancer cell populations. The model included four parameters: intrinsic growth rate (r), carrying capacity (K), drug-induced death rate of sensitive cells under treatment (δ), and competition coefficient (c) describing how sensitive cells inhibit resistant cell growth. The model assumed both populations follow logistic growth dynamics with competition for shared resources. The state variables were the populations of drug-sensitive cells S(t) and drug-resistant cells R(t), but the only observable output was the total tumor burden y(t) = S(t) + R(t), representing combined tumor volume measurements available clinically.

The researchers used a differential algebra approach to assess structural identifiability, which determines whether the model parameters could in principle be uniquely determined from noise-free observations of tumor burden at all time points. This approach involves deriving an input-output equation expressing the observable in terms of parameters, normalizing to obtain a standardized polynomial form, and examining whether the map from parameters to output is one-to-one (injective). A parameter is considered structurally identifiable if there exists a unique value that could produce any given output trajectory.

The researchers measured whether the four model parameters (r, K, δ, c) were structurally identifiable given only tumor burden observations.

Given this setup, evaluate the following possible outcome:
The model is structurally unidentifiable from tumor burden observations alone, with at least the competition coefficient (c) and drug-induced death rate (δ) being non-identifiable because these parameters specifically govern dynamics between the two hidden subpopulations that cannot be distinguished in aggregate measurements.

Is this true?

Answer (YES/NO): NO